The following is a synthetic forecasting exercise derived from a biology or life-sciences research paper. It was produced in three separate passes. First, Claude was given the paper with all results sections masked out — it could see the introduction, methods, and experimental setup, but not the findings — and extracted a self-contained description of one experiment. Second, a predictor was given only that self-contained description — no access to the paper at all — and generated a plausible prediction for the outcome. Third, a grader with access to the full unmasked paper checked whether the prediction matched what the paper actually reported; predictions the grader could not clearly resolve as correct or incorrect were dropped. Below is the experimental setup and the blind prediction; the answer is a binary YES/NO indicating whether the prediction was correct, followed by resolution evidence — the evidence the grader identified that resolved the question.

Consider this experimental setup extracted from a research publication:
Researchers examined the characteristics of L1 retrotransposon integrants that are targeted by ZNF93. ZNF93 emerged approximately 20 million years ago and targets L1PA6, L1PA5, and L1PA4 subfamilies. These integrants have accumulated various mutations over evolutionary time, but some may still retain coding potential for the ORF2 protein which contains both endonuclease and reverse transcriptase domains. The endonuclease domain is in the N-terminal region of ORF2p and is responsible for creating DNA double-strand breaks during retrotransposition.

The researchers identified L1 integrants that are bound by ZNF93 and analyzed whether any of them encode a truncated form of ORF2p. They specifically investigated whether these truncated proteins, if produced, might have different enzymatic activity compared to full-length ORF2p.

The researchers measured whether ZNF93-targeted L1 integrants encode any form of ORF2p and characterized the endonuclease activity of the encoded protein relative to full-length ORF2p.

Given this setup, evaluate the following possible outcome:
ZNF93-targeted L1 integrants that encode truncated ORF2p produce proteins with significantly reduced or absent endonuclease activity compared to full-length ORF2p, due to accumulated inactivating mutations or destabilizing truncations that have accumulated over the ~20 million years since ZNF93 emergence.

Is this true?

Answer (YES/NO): NO